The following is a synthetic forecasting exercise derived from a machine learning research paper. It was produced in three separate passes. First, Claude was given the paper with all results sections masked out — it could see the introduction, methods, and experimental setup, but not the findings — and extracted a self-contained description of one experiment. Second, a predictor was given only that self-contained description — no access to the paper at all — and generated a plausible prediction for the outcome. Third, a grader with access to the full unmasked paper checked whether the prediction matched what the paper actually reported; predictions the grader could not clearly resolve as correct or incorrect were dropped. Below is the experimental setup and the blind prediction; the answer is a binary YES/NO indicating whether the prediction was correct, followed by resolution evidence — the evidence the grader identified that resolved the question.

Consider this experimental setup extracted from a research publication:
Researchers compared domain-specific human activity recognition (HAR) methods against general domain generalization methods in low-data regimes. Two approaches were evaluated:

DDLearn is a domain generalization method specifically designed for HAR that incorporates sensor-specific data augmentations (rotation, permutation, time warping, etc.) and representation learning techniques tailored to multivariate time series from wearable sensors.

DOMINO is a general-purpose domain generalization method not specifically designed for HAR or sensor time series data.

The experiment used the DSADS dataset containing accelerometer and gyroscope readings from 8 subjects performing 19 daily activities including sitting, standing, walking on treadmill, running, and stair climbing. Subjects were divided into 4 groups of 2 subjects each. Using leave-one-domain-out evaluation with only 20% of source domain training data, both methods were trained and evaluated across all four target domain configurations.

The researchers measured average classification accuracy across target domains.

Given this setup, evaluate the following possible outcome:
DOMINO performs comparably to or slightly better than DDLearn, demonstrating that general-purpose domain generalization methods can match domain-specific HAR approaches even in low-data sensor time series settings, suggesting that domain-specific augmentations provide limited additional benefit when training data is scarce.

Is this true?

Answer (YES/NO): NO